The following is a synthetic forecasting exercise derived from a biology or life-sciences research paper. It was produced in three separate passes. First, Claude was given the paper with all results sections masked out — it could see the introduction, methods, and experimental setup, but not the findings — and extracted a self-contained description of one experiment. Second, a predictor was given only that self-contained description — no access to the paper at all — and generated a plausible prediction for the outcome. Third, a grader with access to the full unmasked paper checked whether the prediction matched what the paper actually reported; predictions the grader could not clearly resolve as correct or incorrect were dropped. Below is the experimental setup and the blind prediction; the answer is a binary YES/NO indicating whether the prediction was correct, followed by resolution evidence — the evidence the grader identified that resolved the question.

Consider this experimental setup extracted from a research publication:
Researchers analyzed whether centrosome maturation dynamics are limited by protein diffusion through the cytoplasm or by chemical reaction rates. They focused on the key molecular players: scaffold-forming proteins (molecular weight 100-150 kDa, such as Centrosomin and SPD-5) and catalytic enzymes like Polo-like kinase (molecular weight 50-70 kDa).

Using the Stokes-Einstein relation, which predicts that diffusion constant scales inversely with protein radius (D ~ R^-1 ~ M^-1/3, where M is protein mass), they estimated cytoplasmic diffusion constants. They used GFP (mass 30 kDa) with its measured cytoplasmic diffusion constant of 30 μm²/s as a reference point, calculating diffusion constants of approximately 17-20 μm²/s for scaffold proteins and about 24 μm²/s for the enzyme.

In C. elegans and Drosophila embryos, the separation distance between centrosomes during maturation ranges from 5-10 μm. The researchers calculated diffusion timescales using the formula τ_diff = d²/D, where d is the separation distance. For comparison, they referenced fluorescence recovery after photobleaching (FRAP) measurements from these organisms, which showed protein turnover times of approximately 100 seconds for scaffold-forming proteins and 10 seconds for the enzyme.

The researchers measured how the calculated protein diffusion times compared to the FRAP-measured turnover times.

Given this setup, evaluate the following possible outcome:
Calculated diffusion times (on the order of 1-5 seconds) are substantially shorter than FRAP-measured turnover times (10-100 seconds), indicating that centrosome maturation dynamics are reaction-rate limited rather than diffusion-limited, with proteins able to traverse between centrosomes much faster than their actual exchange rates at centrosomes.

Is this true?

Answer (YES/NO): YES